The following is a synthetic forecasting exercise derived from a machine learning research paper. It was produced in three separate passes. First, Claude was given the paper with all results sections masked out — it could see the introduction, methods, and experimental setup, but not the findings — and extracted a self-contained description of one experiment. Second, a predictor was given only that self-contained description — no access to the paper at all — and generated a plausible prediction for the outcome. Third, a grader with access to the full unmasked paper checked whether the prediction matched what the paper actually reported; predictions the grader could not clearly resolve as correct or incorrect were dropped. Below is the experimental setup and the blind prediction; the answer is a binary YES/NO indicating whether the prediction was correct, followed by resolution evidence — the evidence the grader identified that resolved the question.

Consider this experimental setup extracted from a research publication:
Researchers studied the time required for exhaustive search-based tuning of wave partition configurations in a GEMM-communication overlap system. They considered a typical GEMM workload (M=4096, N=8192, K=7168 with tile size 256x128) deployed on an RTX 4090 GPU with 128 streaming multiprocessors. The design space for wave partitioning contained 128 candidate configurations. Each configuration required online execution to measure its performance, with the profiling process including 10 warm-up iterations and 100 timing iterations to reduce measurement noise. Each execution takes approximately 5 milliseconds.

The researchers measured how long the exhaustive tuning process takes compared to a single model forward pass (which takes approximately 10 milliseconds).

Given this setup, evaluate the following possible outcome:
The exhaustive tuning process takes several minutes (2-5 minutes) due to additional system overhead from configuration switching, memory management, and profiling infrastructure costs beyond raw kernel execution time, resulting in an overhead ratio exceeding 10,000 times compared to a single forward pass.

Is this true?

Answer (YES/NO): NO